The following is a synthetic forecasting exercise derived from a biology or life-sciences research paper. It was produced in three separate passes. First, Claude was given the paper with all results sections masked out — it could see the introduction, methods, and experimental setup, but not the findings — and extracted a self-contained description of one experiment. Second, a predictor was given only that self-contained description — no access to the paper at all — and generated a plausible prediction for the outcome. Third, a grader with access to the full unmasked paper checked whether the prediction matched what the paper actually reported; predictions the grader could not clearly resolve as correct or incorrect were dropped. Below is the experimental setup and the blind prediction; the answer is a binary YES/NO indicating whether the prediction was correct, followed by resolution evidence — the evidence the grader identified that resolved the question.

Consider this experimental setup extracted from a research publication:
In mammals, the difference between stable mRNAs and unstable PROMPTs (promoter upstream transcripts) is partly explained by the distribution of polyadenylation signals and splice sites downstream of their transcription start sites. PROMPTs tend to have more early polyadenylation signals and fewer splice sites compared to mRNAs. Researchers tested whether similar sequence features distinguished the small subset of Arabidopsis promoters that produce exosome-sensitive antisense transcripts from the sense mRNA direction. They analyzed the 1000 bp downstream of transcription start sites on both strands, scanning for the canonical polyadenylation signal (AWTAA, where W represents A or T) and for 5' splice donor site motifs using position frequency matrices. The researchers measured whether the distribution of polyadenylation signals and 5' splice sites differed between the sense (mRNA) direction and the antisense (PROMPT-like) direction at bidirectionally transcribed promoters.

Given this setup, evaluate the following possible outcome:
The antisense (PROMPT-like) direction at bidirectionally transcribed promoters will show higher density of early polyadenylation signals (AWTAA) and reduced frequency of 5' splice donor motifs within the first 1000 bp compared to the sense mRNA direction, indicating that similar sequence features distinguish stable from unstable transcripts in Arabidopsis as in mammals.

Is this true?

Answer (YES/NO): NO